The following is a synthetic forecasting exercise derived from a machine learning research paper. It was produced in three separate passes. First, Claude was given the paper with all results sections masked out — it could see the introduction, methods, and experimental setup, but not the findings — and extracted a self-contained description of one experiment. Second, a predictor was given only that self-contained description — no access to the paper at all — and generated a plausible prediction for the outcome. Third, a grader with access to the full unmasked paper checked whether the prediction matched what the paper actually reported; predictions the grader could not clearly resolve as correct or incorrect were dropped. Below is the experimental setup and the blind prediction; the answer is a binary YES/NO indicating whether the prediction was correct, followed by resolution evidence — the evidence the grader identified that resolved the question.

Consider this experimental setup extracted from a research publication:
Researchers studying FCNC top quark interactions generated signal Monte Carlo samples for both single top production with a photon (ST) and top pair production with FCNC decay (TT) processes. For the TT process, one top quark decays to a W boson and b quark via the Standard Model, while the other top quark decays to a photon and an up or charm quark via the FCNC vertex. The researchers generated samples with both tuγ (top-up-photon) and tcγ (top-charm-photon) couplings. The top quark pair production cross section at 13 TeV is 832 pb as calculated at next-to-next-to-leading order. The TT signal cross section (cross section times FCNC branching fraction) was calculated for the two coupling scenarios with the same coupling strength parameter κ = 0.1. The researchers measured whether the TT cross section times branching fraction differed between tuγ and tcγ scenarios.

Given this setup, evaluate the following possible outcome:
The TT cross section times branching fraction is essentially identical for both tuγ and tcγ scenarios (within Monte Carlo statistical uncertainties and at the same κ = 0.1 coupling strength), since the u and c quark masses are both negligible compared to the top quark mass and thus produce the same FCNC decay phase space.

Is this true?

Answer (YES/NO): YES